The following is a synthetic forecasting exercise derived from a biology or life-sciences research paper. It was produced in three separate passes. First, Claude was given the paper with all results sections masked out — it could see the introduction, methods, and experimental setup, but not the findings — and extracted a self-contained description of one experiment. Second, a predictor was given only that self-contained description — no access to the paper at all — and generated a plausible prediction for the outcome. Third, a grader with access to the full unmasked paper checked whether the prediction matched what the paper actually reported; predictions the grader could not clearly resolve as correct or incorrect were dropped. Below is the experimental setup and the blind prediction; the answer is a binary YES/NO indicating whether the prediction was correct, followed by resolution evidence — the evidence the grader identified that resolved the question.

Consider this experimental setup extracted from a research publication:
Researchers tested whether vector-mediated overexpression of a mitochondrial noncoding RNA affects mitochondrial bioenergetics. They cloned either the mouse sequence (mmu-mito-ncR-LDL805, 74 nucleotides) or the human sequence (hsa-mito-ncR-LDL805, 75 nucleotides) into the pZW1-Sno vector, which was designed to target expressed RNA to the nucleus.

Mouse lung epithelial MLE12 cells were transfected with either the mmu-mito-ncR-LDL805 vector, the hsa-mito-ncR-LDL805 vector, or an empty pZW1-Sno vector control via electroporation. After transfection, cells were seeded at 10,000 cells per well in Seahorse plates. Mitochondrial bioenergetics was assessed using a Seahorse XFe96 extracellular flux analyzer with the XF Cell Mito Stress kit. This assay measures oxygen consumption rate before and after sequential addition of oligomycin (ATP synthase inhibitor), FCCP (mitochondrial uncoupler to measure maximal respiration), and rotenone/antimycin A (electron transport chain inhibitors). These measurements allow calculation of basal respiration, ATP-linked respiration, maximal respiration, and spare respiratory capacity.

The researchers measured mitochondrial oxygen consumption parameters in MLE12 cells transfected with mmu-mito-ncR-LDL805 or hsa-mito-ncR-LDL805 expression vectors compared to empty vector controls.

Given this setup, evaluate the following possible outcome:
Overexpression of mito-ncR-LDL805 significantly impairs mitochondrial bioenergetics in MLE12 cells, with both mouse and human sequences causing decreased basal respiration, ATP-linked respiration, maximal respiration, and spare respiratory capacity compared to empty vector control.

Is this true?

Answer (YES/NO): NO